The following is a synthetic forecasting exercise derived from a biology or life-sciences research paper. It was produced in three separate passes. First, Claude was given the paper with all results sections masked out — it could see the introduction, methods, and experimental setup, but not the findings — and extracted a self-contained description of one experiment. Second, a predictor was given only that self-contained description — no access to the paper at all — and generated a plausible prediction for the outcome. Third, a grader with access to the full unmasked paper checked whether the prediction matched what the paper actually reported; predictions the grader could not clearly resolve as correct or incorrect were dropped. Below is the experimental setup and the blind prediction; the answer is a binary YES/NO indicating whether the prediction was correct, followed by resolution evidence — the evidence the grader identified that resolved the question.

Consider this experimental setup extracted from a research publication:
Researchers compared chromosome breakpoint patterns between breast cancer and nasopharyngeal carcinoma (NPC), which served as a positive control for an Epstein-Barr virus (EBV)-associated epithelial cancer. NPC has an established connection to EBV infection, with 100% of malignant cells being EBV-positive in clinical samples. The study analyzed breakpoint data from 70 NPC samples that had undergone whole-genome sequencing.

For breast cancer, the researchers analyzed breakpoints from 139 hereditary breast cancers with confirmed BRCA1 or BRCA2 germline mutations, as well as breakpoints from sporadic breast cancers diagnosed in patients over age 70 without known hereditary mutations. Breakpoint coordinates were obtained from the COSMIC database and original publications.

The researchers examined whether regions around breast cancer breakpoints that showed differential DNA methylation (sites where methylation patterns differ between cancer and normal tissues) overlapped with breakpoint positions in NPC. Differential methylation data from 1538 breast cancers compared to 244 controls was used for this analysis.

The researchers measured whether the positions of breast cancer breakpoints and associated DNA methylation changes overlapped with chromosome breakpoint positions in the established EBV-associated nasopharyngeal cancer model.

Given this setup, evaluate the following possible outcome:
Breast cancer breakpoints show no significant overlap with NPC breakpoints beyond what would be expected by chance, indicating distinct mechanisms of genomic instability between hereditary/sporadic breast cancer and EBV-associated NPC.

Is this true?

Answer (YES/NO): NO